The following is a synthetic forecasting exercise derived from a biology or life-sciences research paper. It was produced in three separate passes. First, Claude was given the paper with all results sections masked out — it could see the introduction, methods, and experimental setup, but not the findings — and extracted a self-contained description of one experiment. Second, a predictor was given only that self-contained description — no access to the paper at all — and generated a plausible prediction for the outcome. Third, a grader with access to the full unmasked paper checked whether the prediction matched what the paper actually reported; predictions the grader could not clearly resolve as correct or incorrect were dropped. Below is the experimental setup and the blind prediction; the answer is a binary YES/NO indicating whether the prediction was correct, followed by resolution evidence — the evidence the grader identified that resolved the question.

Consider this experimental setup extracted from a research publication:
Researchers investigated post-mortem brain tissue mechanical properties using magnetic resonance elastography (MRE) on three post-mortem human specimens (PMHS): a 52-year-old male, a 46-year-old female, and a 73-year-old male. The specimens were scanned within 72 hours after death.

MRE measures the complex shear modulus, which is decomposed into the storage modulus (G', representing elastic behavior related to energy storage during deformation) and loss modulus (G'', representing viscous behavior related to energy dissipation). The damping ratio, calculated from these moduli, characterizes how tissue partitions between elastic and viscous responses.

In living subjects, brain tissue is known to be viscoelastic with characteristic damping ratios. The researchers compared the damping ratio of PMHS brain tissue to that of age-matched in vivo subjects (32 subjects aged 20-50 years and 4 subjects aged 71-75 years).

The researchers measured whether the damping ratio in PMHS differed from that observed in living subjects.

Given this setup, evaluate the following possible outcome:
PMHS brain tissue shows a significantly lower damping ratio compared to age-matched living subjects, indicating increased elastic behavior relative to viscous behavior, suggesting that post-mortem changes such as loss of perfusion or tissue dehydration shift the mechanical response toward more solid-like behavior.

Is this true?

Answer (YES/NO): YES